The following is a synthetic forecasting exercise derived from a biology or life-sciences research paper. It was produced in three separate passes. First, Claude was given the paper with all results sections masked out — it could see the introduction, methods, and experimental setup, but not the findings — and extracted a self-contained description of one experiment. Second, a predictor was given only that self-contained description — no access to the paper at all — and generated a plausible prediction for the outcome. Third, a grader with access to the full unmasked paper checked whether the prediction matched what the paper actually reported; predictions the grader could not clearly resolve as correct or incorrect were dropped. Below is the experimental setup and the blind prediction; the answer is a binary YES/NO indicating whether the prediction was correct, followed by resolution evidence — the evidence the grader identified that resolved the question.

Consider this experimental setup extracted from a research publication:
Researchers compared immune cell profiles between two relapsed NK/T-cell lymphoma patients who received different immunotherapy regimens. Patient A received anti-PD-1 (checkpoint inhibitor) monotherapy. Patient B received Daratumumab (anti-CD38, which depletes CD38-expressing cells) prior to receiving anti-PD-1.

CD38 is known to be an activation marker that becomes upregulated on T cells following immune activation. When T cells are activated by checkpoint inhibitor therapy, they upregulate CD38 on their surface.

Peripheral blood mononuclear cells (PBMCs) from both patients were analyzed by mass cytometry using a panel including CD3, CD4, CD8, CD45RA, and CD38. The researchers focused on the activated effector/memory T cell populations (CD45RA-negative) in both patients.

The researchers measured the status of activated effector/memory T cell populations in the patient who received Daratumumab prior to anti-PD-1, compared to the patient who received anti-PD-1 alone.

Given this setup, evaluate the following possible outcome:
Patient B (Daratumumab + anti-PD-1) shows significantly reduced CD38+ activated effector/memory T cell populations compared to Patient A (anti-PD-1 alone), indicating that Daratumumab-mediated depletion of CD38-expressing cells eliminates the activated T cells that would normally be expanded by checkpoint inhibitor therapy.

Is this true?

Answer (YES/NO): YES